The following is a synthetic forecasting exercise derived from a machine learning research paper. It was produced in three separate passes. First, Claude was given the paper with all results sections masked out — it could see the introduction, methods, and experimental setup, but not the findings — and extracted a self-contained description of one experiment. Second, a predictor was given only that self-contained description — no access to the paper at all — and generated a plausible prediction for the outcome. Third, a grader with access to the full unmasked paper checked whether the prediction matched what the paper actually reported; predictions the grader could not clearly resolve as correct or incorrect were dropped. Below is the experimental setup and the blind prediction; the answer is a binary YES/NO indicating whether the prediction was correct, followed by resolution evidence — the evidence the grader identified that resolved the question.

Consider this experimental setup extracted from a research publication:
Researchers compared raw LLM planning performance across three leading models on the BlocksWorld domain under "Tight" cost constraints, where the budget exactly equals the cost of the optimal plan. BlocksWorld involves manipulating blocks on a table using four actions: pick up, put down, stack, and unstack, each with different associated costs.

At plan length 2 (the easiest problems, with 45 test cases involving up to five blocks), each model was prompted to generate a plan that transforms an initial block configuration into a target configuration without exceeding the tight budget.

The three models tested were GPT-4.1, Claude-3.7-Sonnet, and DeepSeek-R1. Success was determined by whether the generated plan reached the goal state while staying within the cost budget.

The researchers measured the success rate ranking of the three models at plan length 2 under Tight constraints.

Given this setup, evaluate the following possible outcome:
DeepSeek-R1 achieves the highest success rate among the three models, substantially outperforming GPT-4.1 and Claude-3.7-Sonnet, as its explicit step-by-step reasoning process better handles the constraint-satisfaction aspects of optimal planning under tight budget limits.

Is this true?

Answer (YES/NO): NO